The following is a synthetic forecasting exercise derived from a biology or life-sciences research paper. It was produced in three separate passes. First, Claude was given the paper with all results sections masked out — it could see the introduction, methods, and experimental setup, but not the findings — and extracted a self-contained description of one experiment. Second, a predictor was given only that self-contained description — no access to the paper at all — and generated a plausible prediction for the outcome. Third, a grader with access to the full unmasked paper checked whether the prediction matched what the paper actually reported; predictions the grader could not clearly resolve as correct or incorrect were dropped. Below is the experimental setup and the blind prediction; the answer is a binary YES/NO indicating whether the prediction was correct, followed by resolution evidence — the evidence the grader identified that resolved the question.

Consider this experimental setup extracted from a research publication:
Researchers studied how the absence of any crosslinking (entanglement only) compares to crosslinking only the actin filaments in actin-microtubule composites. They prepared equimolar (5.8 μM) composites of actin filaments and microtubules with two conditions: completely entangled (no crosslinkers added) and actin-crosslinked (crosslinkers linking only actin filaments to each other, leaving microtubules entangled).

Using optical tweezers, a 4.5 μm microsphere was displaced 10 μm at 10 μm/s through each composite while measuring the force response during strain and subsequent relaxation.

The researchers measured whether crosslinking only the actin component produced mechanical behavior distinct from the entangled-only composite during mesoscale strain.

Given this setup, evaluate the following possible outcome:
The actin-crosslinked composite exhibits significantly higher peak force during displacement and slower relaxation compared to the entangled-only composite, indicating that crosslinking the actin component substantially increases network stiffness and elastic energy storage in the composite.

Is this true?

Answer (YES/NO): NO